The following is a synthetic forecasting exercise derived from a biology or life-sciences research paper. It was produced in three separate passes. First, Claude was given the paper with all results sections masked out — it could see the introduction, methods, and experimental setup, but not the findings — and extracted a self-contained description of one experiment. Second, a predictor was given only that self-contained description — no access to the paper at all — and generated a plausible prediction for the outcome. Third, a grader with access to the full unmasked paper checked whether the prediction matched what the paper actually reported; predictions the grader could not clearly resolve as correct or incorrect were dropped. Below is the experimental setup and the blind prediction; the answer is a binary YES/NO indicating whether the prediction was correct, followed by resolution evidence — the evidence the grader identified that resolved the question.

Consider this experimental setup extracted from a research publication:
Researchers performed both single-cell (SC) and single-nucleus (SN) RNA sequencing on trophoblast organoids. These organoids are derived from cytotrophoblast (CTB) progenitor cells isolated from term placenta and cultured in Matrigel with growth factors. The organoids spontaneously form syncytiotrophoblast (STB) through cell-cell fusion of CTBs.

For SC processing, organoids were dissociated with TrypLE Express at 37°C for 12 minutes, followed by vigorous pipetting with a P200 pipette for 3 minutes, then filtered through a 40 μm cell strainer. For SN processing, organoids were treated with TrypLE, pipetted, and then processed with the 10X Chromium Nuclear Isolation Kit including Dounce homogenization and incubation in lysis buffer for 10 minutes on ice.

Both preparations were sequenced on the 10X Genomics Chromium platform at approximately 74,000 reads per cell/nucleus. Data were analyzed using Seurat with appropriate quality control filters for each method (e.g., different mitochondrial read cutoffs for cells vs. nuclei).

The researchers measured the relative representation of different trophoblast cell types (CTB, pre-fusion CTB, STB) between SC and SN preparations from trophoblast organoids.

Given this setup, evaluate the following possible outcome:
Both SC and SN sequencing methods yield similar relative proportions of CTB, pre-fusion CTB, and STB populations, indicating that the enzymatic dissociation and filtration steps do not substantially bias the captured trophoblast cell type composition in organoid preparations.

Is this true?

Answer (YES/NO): NO